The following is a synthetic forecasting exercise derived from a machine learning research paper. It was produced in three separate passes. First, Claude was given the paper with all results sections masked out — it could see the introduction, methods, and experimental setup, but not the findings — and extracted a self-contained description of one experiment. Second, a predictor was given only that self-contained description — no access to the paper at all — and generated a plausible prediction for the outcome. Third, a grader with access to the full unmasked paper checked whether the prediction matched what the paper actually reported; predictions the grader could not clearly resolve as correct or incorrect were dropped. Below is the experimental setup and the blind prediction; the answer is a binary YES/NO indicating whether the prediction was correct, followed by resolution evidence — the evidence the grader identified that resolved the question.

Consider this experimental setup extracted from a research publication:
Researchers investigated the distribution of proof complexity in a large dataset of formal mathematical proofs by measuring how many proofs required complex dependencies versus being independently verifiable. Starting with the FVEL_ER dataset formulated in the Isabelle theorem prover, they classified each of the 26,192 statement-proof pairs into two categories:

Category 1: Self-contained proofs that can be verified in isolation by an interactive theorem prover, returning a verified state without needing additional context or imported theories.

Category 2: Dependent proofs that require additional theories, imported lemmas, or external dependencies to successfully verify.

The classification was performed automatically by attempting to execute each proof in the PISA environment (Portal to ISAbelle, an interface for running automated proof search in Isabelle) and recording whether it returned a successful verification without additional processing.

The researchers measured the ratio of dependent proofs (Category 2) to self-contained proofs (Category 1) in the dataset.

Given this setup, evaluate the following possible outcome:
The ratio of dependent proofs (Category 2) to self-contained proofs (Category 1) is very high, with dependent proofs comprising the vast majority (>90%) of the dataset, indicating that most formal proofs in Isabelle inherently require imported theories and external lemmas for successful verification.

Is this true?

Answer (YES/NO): YES